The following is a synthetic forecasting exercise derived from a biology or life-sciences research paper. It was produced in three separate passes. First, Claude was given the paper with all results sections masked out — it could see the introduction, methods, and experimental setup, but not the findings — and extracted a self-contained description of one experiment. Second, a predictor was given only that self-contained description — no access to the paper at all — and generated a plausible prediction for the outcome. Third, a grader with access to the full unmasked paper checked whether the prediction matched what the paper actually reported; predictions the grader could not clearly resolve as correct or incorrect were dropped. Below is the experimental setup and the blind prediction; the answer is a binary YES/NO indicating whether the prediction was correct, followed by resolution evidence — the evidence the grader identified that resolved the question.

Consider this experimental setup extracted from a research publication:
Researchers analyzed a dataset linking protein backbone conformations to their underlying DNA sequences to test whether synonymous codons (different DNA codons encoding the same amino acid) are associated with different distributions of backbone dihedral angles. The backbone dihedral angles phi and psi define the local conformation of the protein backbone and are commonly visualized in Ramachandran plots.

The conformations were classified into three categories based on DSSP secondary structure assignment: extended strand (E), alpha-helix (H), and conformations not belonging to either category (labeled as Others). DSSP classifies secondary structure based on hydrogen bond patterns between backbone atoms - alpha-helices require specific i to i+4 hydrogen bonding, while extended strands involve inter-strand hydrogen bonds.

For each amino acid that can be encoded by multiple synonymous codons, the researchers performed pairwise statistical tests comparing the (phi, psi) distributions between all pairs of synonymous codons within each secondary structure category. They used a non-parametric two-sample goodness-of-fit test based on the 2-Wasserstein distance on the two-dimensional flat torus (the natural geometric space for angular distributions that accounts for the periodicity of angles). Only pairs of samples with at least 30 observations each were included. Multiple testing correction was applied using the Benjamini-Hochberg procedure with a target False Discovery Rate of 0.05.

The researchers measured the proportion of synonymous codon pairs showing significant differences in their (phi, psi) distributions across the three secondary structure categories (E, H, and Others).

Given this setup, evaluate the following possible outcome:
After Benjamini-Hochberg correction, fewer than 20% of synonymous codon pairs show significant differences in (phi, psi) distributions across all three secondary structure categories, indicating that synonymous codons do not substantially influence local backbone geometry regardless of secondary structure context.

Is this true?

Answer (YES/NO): NO